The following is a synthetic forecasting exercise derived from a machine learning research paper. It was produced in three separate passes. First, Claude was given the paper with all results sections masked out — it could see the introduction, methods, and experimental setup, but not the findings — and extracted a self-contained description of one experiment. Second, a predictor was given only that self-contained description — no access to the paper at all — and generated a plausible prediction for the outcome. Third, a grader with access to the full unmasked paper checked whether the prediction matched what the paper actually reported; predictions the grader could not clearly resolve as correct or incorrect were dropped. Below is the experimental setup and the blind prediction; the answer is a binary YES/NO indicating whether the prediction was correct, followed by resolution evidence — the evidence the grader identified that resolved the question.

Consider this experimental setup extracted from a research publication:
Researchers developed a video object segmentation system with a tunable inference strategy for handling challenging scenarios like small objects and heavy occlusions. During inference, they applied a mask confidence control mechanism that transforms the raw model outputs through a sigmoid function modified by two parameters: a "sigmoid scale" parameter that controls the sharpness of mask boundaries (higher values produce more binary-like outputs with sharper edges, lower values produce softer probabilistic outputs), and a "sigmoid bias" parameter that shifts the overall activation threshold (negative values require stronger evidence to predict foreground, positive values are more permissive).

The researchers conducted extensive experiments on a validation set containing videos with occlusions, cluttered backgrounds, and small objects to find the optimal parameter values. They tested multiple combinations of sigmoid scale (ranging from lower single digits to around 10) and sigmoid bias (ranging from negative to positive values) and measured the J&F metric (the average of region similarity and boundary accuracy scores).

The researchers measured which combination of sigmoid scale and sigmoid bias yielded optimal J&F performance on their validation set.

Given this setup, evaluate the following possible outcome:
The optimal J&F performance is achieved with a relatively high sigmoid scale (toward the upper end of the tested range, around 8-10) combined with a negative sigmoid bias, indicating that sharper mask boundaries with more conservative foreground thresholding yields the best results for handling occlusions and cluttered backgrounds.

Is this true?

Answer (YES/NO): NO